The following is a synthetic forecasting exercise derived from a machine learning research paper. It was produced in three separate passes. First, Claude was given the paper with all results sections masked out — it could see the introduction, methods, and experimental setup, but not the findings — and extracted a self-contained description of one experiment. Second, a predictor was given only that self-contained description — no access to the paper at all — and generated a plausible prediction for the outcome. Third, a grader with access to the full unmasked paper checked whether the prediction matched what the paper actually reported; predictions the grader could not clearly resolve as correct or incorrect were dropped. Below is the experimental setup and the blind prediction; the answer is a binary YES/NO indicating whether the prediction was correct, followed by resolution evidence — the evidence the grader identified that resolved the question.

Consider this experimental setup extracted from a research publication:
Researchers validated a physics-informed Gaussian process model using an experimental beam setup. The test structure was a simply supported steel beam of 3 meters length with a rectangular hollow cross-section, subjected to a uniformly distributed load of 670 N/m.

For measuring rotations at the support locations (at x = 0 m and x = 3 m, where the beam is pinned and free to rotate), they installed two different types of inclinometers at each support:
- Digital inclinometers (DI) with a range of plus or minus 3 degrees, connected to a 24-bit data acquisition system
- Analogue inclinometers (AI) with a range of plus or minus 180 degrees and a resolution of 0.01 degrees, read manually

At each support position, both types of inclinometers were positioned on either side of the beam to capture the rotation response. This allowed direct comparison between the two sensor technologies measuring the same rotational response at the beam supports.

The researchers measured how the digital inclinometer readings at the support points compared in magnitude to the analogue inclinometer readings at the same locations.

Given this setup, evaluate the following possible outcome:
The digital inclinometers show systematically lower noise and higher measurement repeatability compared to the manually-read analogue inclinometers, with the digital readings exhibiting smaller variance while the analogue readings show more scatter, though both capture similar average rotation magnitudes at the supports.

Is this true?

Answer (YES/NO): NO